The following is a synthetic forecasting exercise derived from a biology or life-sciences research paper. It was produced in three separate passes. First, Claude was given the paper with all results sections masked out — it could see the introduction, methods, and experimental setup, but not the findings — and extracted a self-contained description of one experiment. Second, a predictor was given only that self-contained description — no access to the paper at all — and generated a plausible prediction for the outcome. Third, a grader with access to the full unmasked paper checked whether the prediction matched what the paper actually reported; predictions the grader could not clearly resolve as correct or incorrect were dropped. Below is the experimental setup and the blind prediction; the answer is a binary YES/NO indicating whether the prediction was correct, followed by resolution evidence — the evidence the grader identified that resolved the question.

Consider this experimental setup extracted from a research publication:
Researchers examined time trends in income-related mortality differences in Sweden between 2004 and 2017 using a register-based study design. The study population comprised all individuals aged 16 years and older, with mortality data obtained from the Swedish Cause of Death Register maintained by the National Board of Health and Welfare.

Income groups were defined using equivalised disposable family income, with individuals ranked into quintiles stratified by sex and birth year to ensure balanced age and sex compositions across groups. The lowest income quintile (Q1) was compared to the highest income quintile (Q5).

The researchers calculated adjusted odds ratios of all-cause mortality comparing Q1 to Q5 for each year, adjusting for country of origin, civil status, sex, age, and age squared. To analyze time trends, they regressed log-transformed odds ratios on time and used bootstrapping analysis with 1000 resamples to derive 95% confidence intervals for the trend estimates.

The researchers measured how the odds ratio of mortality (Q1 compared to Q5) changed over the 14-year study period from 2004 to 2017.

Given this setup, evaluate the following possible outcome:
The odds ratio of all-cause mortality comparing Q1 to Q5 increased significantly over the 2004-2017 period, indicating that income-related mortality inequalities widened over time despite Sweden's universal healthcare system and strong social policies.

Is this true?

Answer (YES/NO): YES